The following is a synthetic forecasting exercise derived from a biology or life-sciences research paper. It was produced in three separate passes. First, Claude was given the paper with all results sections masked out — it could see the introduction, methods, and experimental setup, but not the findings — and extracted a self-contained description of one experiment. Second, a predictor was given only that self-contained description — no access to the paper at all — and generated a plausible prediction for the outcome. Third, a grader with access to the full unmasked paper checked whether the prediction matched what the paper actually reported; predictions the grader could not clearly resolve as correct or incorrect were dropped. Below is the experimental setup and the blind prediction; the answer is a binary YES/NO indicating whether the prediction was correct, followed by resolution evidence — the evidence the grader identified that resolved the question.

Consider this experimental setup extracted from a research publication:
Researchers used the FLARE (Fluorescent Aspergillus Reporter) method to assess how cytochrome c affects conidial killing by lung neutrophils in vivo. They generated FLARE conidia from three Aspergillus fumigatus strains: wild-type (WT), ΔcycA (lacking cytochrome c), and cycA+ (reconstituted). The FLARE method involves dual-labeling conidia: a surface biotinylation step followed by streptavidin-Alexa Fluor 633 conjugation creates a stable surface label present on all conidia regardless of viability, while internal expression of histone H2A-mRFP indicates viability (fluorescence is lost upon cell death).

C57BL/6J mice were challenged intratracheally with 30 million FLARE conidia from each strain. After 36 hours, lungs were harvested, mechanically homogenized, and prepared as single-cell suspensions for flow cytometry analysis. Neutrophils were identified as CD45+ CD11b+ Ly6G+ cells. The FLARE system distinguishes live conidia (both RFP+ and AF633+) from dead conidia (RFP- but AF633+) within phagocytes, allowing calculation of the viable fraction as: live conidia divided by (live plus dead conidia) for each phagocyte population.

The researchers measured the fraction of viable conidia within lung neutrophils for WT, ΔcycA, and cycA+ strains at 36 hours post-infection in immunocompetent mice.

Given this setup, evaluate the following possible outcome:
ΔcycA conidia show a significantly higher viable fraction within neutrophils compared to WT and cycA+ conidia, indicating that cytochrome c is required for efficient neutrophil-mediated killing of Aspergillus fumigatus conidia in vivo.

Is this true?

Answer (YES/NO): YES